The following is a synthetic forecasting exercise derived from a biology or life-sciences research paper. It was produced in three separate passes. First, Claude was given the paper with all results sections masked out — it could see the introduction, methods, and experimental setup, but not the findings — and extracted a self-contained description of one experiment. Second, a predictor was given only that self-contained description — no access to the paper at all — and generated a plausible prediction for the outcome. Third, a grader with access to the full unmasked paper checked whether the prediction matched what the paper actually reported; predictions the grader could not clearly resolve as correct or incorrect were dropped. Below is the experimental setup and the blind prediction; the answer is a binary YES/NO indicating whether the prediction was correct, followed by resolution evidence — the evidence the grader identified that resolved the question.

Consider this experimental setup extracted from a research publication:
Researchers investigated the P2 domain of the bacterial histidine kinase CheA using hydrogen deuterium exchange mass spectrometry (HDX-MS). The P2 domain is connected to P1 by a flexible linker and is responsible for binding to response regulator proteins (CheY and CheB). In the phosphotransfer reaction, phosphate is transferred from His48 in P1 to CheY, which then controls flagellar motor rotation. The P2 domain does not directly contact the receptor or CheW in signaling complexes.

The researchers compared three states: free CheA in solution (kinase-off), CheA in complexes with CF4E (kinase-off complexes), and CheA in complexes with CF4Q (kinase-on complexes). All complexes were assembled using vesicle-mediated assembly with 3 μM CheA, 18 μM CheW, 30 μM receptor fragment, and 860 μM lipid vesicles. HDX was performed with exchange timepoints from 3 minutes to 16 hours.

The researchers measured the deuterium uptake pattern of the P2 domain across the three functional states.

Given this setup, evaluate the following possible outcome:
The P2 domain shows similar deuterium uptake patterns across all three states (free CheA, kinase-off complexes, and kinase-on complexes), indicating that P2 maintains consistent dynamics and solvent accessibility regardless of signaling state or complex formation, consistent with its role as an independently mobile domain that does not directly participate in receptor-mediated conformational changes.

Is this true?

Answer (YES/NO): YES